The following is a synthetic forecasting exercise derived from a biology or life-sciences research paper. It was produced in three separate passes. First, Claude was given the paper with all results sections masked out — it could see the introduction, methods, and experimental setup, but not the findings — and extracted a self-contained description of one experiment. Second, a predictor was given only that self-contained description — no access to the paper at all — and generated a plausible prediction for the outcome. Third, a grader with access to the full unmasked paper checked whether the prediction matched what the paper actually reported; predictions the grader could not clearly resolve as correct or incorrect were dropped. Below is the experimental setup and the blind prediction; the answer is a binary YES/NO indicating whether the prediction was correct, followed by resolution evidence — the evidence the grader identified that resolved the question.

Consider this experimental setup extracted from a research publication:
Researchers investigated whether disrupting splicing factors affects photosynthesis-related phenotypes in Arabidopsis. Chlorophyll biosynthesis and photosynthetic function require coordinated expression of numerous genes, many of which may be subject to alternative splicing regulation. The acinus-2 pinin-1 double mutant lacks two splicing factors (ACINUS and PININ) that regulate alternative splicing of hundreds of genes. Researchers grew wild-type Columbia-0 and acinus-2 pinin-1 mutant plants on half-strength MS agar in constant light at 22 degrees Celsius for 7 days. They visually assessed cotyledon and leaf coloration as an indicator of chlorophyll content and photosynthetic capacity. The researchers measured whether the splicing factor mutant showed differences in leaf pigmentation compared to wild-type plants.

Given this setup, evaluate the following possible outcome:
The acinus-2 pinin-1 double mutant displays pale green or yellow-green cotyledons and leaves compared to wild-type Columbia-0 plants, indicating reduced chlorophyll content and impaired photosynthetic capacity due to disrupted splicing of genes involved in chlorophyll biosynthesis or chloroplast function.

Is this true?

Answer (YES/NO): YES